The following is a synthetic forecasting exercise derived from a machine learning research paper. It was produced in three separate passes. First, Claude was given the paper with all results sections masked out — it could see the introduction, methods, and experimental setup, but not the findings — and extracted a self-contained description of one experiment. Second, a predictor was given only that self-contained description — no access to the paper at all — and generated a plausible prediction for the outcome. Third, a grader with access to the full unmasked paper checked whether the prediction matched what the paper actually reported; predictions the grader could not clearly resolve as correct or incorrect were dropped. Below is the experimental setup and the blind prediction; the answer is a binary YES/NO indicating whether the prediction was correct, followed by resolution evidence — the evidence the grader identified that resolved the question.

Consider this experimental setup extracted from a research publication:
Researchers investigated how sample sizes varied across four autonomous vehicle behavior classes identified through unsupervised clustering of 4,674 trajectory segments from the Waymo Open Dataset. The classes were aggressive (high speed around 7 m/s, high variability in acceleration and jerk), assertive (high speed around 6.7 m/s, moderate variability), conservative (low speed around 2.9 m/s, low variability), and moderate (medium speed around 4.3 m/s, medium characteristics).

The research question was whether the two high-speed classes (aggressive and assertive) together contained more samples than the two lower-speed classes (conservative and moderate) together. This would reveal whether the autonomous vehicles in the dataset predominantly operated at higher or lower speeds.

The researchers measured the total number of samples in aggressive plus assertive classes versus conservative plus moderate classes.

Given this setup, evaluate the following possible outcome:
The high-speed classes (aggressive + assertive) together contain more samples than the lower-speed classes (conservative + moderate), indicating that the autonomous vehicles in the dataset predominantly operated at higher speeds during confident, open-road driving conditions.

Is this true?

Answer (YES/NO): YES